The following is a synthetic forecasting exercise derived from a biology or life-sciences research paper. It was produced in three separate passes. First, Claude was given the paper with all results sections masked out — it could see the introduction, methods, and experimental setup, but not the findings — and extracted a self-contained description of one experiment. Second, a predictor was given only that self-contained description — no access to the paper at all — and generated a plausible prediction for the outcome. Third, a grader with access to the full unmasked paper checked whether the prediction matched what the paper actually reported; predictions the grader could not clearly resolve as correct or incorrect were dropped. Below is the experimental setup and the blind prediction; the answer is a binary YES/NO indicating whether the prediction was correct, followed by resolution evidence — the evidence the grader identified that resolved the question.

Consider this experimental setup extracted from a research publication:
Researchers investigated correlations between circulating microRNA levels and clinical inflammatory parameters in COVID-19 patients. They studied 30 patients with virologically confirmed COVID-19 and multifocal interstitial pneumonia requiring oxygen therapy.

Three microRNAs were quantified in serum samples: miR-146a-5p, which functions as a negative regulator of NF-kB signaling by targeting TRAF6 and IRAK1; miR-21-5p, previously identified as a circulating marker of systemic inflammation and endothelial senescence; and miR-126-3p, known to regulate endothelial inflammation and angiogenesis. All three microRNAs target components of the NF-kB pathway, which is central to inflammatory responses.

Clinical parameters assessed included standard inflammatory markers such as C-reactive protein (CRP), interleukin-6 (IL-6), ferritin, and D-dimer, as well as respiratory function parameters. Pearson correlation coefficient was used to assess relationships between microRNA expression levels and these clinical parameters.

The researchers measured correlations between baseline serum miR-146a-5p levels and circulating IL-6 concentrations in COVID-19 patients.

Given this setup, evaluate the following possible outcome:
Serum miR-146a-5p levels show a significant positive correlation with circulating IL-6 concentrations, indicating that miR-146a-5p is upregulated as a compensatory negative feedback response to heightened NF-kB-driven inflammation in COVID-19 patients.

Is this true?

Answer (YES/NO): NO